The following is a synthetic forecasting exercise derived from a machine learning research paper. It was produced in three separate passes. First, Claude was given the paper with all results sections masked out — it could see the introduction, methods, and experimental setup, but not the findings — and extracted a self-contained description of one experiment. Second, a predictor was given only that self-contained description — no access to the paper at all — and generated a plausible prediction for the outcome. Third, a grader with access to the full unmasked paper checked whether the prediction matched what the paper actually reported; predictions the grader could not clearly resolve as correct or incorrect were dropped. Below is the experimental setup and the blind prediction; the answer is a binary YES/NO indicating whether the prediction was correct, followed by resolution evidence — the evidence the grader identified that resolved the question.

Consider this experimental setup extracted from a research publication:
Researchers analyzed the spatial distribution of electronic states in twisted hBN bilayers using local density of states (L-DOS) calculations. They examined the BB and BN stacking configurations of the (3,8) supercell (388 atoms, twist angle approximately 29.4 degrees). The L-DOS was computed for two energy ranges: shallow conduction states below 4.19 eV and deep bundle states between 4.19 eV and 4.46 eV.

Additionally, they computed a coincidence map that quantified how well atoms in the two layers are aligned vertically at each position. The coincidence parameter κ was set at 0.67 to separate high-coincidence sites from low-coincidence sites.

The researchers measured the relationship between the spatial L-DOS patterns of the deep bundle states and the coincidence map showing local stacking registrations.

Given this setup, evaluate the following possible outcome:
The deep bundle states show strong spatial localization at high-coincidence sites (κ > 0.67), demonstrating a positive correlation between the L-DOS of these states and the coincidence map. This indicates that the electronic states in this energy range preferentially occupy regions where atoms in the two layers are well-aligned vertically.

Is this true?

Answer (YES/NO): NO